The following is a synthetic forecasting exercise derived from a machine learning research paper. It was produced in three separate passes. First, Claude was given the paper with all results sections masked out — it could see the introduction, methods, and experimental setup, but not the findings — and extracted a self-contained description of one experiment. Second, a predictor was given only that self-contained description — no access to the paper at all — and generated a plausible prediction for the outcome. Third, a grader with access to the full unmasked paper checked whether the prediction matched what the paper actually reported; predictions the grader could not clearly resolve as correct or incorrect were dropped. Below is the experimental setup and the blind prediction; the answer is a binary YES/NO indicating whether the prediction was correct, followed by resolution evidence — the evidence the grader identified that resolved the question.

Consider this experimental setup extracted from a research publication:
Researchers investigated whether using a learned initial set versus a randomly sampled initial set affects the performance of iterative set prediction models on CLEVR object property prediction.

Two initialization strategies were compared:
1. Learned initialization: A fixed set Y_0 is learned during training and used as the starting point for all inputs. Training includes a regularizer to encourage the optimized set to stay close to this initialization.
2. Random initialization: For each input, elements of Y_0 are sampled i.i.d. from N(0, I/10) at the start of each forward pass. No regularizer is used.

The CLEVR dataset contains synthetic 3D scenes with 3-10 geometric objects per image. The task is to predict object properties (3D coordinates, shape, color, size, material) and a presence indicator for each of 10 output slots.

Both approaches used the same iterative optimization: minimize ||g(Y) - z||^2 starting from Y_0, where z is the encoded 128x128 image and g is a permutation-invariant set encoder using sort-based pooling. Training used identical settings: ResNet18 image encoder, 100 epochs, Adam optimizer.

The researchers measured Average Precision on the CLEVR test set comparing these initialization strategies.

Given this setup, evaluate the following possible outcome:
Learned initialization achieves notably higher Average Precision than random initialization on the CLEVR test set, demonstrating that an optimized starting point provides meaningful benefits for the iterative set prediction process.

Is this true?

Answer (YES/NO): NO